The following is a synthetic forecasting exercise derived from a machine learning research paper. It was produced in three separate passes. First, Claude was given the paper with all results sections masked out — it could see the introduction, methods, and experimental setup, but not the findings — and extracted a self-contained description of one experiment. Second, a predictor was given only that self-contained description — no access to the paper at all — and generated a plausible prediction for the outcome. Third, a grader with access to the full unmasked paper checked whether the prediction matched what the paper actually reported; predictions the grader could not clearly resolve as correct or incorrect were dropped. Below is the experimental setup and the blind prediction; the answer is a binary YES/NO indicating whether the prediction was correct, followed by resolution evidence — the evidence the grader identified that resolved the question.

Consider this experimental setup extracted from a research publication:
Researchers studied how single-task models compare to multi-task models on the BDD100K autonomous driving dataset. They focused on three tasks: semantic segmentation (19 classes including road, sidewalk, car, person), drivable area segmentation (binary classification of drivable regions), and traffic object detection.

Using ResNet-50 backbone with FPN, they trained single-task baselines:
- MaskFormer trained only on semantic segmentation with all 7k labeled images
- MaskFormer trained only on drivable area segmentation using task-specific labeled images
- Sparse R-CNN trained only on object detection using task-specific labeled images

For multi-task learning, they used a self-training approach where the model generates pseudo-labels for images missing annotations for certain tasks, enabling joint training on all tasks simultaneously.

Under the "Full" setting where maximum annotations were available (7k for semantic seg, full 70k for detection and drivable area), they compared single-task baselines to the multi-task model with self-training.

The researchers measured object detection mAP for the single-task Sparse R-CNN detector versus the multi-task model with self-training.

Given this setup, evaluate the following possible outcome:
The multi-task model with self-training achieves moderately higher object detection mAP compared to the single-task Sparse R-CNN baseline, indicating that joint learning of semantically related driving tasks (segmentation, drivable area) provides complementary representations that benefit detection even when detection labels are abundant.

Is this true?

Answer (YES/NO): YES